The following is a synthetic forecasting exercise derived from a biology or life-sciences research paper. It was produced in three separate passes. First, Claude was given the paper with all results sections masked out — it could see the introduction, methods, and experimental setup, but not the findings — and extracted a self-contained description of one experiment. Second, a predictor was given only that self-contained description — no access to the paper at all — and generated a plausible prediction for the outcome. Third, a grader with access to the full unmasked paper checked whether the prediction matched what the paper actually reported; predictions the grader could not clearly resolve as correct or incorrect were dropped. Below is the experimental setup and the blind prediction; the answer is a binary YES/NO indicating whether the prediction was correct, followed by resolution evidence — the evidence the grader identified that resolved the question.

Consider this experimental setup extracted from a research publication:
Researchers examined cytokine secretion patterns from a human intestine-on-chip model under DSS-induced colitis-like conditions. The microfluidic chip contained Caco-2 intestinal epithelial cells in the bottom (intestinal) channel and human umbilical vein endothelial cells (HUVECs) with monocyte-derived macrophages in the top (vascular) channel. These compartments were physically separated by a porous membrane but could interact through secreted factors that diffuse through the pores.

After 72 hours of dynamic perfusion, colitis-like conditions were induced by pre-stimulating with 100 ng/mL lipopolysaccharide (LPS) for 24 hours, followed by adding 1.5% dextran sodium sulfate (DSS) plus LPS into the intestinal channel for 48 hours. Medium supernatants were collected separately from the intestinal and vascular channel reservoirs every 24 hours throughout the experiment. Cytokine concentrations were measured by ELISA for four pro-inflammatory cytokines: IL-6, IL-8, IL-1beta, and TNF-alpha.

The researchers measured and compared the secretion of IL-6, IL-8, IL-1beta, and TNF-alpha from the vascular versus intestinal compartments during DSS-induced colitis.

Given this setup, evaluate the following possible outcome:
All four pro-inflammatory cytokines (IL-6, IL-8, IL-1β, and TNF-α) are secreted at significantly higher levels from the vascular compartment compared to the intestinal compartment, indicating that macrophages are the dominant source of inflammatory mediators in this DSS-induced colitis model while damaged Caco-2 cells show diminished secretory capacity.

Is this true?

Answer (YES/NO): NO